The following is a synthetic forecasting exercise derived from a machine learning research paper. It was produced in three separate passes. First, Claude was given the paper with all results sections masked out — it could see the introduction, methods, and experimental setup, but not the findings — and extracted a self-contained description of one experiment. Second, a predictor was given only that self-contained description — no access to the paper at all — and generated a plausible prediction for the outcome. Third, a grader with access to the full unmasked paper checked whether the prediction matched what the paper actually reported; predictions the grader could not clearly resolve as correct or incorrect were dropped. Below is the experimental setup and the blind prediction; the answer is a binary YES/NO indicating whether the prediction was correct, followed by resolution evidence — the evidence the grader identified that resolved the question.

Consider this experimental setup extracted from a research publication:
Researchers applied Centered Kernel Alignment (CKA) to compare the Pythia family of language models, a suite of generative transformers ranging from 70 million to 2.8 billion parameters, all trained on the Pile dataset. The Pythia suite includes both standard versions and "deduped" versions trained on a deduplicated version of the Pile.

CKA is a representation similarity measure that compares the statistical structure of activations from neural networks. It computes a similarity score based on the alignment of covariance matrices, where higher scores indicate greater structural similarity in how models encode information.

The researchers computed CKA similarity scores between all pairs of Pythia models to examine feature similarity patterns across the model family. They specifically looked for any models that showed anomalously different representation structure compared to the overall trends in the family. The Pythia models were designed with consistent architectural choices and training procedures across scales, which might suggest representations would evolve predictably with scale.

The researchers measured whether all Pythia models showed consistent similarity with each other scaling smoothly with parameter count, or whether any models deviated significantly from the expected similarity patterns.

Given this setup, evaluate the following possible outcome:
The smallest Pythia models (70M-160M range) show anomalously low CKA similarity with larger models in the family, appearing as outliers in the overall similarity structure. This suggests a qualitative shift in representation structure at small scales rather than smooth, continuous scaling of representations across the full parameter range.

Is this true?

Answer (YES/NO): NO